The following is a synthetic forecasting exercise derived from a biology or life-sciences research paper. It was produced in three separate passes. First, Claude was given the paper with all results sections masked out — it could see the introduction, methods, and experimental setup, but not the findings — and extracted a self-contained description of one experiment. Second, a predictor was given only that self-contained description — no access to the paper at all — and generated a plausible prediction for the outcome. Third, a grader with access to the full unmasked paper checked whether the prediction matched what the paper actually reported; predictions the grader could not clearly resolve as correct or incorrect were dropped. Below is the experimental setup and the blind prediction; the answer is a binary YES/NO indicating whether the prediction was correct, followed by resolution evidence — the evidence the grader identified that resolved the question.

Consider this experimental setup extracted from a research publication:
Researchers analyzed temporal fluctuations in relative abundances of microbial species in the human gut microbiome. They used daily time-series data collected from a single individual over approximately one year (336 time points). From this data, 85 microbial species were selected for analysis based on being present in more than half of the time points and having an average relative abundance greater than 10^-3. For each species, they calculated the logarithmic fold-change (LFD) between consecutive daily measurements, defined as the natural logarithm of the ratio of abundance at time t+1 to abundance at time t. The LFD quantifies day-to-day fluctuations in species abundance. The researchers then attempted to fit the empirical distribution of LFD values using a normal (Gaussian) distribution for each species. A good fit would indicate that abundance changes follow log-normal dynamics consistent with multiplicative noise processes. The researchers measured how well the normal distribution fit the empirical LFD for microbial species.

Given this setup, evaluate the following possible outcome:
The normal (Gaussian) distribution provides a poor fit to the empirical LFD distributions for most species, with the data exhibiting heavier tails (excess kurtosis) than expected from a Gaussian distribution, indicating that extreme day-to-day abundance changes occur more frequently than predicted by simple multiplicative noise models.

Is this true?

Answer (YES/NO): YES